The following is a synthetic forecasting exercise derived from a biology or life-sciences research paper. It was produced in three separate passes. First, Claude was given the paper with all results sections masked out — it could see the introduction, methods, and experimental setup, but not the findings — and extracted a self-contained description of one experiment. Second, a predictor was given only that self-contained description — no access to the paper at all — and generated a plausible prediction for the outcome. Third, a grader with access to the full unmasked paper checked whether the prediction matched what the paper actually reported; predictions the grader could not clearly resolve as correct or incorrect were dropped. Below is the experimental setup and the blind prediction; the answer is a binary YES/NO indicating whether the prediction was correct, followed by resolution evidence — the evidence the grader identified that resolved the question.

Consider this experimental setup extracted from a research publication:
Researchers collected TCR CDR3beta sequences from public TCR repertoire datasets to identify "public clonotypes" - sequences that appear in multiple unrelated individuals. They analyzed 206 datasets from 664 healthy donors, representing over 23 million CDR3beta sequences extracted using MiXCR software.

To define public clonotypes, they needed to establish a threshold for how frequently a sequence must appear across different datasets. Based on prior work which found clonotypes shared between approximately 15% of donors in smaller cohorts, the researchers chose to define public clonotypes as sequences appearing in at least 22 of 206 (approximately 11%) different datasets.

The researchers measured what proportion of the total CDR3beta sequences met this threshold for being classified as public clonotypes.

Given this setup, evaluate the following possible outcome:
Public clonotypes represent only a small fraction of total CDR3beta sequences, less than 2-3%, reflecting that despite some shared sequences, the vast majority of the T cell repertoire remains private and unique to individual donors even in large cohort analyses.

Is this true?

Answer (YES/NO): YES